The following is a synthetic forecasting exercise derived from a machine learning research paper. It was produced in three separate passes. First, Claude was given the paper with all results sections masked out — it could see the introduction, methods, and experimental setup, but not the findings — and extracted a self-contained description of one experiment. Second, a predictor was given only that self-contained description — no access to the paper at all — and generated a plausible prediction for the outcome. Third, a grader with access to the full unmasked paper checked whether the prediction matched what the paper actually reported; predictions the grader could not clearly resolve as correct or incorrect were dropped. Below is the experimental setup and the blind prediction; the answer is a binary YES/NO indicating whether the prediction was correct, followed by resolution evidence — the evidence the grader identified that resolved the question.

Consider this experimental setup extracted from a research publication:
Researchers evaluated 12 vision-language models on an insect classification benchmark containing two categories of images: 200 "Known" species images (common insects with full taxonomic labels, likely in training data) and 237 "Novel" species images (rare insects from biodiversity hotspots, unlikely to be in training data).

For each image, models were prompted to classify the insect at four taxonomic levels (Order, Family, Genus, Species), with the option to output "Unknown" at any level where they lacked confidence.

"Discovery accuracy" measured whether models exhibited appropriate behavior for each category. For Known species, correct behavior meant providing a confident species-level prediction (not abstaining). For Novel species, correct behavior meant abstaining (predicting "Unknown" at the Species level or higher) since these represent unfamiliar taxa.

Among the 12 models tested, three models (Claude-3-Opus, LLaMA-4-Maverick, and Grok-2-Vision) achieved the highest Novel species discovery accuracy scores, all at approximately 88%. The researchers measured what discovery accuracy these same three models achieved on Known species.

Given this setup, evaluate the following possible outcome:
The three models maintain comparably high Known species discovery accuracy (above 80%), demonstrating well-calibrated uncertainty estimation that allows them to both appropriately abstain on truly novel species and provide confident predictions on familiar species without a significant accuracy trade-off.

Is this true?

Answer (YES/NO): NO